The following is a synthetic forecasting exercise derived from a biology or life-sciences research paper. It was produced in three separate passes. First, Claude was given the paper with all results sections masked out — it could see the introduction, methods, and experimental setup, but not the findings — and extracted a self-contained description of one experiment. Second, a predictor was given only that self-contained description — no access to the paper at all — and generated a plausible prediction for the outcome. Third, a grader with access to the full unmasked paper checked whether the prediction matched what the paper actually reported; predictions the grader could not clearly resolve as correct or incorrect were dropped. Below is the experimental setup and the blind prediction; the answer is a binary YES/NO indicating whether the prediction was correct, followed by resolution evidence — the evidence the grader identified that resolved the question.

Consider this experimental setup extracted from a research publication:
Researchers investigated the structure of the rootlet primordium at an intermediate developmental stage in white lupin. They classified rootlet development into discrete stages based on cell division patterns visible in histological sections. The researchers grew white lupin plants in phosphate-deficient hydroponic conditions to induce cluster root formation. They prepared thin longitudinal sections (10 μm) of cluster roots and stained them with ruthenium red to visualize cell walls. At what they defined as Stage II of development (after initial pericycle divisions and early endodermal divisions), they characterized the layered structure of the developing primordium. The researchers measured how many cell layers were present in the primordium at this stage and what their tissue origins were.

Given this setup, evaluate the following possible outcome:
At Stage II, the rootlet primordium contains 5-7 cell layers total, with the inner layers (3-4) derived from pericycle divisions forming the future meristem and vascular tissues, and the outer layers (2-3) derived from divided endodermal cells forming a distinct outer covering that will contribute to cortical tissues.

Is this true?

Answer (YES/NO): NO